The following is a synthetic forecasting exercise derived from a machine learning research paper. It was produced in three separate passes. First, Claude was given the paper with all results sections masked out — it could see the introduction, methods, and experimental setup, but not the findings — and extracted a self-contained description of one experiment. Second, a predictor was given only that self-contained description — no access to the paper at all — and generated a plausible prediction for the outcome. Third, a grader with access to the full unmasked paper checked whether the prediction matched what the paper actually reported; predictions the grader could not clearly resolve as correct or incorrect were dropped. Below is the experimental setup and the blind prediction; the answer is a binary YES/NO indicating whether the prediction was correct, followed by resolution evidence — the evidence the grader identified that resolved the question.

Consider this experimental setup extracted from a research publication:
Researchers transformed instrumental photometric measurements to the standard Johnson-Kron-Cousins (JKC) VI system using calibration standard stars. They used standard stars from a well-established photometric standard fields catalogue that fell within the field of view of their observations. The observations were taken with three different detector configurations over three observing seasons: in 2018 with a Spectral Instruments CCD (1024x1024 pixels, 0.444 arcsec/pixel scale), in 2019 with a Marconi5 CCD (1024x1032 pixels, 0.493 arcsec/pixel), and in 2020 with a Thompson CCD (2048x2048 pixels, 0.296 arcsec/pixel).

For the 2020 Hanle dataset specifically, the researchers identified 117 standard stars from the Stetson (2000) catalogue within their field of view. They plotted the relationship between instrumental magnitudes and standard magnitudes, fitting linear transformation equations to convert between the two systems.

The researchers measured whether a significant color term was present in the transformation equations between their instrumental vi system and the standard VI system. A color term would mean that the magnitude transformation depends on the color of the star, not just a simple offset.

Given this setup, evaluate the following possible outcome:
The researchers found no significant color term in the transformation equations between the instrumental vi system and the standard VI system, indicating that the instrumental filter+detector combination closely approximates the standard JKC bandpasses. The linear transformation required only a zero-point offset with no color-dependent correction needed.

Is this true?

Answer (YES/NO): NO